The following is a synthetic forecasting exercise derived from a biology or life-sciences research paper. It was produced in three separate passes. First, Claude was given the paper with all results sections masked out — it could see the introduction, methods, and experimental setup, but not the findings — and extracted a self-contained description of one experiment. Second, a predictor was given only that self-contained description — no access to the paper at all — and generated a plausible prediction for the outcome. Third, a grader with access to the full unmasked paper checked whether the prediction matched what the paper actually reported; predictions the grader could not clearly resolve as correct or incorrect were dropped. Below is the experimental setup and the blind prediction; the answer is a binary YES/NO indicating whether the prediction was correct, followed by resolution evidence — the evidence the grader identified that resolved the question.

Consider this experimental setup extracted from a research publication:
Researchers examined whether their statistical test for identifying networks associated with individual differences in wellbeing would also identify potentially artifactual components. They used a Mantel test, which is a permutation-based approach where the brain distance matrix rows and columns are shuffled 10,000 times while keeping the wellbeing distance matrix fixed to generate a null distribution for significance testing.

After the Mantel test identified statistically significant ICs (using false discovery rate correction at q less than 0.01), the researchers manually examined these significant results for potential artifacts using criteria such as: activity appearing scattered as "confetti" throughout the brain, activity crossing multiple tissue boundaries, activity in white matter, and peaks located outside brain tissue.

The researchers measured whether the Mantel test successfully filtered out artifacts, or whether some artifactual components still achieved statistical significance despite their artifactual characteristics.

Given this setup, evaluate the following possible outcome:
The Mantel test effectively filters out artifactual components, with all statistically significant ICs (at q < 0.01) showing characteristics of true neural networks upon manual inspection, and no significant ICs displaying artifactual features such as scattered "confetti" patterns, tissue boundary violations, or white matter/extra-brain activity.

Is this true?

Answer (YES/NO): NO